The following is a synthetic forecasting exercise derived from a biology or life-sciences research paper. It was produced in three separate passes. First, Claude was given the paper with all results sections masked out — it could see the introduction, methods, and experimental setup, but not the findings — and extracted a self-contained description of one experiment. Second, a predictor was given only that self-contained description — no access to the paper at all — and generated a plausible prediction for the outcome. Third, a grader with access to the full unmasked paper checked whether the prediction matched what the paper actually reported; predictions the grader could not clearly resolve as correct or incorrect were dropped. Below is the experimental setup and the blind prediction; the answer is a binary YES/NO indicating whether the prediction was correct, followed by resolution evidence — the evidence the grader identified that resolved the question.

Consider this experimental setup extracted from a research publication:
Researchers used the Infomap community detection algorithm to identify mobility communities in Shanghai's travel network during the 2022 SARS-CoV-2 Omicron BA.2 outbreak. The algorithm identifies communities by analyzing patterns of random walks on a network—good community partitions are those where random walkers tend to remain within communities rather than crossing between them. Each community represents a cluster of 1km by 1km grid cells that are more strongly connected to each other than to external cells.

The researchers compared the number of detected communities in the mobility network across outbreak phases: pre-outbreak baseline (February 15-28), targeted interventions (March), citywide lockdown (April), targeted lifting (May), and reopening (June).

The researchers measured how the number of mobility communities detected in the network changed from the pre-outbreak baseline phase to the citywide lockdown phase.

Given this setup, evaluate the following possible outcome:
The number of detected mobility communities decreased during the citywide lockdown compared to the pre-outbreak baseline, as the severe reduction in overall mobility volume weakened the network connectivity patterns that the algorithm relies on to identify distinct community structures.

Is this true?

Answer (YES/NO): NO